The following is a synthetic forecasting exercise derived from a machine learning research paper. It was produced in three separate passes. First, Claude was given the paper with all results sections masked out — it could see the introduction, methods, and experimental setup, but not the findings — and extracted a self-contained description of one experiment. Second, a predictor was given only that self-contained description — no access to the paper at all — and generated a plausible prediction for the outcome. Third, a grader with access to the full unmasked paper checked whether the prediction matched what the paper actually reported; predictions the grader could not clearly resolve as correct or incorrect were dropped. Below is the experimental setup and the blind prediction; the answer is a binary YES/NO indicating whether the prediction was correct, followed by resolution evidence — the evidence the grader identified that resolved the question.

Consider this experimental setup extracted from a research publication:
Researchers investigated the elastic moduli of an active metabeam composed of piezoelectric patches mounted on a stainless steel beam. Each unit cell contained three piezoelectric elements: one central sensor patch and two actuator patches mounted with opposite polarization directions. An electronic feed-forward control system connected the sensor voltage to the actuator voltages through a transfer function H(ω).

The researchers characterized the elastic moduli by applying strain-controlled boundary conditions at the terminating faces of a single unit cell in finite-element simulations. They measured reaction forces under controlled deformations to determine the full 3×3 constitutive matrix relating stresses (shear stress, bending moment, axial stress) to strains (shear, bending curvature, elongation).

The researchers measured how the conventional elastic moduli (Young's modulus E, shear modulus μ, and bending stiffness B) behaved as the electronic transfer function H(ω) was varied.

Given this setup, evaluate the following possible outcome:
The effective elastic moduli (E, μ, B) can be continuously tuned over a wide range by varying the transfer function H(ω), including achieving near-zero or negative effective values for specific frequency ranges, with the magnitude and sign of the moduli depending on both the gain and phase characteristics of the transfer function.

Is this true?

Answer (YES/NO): NO